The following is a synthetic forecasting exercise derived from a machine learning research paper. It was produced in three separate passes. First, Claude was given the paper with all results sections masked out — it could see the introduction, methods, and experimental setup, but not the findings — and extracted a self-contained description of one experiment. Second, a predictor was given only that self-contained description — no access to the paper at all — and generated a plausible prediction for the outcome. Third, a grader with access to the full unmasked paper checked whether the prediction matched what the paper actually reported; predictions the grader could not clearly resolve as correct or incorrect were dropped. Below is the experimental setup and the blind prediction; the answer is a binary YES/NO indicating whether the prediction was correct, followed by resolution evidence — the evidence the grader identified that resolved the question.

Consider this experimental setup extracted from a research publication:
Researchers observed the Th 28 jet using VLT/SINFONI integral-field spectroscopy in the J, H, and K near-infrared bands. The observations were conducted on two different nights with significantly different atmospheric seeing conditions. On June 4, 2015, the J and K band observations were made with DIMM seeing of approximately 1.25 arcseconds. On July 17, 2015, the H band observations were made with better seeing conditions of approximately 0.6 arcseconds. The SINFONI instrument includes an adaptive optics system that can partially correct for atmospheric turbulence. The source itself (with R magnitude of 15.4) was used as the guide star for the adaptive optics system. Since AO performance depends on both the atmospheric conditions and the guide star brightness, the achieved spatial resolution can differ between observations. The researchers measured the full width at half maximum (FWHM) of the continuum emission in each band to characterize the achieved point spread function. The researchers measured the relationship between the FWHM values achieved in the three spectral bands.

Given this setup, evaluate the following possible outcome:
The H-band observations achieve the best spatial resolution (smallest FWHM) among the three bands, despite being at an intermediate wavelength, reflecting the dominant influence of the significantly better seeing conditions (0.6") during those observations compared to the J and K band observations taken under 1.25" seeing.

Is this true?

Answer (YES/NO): YES